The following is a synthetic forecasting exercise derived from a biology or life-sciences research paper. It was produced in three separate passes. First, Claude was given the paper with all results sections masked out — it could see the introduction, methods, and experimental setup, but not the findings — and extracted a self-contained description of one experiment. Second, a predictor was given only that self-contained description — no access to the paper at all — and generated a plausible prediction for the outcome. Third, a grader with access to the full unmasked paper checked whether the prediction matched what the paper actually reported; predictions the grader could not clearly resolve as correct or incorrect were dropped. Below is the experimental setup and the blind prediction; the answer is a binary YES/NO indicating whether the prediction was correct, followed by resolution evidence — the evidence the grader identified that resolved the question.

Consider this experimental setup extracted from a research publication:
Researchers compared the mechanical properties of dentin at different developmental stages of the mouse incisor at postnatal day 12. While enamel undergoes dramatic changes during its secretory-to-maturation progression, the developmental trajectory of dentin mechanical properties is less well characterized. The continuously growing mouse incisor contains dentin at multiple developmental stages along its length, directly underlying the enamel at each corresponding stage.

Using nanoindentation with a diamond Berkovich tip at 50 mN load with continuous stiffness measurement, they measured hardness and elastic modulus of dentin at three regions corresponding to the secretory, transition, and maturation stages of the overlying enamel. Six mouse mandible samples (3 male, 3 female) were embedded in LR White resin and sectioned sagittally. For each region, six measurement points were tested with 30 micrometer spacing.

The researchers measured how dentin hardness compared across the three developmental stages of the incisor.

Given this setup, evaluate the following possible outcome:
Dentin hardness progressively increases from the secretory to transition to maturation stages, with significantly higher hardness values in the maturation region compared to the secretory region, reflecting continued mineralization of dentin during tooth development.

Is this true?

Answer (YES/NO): NO